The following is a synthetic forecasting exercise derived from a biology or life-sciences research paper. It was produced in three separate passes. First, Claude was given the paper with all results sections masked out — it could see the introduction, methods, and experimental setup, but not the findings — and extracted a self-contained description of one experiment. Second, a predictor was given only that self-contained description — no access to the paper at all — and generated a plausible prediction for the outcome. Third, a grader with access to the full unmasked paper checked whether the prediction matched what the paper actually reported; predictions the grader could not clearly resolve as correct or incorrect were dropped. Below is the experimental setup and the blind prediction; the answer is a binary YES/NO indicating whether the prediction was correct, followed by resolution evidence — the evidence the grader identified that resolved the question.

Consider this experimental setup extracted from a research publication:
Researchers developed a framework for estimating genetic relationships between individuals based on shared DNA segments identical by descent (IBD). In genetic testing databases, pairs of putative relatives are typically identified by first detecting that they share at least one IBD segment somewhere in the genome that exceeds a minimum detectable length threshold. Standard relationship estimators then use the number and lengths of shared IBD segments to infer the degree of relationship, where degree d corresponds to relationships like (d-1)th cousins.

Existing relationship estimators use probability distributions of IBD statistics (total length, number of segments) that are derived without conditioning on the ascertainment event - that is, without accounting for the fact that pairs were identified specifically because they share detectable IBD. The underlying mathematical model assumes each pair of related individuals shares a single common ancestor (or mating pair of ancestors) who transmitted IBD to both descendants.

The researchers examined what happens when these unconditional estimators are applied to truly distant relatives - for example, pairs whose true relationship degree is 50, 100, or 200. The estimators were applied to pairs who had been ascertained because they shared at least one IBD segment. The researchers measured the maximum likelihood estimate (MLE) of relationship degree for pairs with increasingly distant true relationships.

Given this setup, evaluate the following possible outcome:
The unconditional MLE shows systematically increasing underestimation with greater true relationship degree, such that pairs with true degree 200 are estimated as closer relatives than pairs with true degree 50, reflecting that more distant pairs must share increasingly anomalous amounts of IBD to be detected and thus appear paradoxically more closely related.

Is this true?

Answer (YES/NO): NO